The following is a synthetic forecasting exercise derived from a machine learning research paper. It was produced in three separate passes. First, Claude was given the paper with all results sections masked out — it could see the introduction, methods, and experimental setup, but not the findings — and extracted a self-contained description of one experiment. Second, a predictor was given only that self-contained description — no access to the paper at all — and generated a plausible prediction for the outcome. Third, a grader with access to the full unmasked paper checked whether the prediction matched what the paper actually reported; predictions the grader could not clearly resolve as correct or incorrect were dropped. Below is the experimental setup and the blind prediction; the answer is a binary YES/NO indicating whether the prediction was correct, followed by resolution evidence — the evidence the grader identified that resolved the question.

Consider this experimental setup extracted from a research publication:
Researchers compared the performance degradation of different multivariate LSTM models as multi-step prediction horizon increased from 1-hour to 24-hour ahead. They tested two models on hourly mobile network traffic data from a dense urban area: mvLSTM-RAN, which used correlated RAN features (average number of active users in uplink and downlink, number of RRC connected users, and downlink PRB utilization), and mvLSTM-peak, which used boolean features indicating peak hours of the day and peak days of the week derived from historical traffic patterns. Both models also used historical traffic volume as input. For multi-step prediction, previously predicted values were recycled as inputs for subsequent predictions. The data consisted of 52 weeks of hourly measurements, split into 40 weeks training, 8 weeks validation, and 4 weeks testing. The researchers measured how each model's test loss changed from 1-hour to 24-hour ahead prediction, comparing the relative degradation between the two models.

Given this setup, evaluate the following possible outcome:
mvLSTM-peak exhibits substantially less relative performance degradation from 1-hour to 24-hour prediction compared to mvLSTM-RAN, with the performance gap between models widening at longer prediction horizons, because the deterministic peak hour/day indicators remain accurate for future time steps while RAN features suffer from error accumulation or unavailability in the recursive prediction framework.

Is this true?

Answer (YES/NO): NO